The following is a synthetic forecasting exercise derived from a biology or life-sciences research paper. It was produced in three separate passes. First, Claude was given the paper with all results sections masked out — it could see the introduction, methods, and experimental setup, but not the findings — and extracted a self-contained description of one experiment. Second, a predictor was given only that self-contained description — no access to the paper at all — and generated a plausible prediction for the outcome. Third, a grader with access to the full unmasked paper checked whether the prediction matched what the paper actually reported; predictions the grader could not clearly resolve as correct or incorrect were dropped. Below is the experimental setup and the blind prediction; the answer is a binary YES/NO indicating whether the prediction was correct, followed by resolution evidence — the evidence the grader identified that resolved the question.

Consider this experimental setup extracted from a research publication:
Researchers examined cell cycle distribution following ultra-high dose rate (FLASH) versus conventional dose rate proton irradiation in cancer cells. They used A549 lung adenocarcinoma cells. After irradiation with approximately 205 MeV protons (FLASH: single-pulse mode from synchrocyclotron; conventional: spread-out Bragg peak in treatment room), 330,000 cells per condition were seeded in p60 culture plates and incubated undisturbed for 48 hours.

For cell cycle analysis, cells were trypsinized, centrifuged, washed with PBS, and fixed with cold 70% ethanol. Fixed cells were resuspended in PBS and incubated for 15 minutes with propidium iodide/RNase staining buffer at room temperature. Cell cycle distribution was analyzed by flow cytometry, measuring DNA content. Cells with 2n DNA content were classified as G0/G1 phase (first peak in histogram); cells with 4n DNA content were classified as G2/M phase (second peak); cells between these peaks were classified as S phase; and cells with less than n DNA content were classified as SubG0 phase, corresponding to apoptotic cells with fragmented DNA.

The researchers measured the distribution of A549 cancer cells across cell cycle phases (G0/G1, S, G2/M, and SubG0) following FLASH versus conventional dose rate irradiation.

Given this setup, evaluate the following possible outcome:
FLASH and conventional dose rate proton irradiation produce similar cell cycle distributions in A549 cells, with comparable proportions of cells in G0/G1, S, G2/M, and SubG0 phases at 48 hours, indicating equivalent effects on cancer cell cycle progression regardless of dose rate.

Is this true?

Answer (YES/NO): NO